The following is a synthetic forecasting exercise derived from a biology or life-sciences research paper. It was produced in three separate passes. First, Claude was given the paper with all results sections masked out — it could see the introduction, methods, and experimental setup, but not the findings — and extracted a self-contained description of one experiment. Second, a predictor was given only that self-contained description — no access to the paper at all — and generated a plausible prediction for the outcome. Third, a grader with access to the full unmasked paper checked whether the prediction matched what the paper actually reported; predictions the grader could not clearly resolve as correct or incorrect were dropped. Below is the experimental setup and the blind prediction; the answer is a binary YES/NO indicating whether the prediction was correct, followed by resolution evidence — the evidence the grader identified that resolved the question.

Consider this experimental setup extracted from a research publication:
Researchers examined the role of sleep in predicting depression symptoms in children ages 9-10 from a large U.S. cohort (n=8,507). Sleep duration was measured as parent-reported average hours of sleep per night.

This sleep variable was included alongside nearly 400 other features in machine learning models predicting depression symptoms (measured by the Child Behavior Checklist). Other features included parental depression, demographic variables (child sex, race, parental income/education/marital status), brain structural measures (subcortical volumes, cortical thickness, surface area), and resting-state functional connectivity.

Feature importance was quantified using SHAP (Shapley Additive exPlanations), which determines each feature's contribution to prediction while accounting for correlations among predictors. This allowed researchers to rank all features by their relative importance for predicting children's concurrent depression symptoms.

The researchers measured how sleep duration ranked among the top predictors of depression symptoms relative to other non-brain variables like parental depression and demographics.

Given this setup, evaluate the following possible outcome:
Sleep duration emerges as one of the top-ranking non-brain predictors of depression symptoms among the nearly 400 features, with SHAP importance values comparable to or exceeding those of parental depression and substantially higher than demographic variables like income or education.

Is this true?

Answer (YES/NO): NO